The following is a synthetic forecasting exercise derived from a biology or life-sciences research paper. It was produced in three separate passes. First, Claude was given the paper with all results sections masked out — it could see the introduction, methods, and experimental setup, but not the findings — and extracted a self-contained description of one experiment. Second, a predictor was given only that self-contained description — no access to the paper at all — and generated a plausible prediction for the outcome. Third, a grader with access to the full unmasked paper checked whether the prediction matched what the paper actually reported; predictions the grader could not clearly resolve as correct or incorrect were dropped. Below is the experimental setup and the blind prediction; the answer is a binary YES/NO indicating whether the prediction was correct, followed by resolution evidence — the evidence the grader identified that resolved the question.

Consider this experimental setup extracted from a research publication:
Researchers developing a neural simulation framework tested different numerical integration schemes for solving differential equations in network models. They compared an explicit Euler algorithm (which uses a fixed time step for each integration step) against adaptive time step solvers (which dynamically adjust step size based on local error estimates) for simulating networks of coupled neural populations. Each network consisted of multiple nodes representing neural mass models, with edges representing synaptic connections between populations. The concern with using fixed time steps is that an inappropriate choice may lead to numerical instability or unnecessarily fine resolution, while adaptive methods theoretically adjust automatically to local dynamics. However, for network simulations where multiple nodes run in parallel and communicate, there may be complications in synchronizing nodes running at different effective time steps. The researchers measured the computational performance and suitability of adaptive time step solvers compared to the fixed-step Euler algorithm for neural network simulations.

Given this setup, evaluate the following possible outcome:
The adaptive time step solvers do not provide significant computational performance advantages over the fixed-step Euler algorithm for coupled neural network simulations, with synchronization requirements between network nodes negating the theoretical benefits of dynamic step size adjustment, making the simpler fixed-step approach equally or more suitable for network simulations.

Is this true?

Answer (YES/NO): YES